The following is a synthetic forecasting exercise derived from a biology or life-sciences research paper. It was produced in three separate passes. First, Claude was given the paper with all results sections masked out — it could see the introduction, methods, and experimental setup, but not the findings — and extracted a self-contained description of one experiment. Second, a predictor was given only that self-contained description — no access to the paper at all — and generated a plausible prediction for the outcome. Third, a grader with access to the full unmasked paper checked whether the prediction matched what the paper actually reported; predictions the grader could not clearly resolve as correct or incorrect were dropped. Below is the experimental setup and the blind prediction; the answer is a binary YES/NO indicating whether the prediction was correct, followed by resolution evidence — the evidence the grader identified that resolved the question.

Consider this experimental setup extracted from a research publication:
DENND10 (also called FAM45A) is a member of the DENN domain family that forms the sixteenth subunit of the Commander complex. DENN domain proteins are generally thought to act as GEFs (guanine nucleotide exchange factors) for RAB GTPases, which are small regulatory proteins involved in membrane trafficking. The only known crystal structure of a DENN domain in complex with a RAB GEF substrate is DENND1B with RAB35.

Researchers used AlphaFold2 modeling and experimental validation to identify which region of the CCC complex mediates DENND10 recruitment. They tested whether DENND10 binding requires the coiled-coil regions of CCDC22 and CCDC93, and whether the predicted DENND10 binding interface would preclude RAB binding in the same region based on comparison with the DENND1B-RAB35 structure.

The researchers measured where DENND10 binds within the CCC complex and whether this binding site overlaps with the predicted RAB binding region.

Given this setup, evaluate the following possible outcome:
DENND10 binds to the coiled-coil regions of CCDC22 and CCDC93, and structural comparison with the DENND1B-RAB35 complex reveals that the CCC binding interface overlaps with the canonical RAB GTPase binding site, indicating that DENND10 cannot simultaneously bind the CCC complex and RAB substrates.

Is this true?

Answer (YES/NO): YES